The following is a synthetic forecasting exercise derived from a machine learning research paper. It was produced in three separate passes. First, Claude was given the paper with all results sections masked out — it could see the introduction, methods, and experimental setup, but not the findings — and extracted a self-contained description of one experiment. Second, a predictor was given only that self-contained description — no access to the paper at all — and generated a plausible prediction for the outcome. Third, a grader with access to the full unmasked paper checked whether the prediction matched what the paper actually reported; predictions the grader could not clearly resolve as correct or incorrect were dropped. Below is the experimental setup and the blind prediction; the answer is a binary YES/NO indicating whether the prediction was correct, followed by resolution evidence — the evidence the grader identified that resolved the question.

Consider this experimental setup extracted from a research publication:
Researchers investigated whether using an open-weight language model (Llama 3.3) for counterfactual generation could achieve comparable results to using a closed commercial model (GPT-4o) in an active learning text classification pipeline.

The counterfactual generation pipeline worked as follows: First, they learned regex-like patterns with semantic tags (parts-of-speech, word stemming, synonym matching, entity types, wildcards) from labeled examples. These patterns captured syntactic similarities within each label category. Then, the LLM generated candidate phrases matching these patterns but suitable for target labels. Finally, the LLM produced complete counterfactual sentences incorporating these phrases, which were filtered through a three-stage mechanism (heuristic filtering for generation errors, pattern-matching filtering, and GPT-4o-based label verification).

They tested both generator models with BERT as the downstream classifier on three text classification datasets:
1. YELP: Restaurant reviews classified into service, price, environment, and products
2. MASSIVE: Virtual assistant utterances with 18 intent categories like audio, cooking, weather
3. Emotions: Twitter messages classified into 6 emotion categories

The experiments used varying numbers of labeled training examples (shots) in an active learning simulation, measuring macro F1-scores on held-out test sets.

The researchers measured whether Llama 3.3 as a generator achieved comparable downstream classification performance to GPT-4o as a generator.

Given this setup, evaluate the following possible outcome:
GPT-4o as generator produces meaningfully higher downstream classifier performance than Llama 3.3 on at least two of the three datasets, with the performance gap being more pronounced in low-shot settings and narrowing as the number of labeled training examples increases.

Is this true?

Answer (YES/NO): NO